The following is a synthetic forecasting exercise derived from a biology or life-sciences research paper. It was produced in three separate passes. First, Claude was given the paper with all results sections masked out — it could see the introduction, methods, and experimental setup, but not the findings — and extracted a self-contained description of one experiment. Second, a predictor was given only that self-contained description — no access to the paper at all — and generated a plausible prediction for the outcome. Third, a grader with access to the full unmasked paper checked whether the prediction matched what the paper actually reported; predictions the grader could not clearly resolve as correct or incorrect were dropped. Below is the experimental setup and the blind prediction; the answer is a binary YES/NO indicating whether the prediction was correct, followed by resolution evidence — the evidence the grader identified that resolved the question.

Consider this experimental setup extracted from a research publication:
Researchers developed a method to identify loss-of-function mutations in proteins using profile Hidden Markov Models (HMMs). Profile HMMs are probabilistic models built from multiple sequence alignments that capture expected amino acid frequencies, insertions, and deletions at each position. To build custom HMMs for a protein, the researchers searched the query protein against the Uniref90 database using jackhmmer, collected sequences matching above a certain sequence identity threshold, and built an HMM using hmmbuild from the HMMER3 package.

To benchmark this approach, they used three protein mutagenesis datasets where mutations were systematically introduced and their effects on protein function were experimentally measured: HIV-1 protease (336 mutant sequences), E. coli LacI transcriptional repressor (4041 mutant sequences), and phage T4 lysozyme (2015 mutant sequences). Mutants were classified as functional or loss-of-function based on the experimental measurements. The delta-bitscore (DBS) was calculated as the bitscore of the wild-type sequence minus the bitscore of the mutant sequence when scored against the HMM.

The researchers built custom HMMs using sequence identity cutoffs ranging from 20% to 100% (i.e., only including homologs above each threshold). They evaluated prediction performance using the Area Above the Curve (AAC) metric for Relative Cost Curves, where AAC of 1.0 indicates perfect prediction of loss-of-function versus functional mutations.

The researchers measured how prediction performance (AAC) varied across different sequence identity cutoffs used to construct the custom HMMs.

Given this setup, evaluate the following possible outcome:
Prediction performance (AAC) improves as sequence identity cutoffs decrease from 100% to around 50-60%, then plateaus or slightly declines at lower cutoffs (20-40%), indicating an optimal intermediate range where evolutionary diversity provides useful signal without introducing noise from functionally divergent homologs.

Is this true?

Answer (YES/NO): NO